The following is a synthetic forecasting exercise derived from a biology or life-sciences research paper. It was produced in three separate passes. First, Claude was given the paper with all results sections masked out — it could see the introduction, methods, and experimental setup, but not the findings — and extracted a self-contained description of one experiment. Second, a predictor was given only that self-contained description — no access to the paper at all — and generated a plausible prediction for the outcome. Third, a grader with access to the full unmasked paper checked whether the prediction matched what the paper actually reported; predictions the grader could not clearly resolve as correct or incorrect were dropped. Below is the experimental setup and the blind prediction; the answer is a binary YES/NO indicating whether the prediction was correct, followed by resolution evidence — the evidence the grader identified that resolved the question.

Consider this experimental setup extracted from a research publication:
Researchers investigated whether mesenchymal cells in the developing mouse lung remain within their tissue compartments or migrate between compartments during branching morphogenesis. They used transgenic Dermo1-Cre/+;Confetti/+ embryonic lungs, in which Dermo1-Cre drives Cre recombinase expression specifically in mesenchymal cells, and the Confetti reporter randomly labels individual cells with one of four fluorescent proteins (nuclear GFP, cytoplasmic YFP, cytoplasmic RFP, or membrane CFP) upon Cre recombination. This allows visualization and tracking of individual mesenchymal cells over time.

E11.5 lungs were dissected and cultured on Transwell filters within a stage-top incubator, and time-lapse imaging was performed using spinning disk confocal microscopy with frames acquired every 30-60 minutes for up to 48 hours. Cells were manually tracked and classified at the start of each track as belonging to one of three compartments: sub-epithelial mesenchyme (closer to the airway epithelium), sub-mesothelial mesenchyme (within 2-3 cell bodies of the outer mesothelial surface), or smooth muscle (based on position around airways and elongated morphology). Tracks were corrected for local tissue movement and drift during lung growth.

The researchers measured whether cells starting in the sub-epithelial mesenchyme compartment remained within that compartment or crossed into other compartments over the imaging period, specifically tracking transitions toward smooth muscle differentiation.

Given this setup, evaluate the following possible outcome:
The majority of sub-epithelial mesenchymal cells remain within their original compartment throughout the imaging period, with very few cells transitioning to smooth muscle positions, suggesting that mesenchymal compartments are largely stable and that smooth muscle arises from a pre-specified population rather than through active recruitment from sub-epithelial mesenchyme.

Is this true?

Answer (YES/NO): NO